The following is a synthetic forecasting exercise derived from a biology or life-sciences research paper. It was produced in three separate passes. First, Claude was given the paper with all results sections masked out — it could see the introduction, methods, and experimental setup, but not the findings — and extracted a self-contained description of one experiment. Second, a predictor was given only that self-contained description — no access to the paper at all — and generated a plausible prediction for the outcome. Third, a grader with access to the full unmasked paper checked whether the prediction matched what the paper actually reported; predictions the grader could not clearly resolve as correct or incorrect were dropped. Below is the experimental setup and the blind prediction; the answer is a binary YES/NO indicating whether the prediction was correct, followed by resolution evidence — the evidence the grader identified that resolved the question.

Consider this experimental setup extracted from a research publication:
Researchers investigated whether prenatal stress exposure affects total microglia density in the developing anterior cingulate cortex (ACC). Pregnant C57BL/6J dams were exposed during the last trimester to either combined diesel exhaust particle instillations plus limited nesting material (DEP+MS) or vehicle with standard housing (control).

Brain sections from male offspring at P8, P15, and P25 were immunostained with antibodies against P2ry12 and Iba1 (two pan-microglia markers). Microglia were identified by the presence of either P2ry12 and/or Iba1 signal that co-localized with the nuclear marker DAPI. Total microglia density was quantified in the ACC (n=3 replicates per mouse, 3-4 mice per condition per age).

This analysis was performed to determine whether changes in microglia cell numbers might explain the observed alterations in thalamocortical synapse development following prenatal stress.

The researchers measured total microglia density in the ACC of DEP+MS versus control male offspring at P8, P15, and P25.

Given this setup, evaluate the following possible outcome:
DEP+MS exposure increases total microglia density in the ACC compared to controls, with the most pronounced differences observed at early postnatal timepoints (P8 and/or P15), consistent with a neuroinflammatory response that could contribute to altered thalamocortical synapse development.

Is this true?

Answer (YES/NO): NO